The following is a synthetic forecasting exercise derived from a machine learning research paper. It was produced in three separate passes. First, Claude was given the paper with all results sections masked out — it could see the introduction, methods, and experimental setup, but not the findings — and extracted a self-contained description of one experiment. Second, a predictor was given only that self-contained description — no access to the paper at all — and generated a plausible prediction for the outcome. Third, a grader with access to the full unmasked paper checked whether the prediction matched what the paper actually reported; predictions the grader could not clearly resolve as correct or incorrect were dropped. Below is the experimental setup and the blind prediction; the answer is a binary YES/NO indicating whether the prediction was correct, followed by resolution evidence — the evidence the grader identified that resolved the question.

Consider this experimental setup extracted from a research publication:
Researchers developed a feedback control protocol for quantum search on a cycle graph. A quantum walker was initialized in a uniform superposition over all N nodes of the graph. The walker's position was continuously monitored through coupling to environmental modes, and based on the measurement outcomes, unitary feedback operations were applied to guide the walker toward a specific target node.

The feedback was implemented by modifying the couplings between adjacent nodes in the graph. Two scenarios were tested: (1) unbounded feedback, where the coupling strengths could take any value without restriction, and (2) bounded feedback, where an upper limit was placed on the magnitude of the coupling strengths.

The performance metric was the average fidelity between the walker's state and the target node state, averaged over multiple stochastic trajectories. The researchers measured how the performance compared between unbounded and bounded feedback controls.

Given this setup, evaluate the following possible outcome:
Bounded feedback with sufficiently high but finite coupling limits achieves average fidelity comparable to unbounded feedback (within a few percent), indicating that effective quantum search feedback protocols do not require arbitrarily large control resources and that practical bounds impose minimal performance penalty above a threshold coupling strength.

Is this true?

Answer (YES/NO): NO